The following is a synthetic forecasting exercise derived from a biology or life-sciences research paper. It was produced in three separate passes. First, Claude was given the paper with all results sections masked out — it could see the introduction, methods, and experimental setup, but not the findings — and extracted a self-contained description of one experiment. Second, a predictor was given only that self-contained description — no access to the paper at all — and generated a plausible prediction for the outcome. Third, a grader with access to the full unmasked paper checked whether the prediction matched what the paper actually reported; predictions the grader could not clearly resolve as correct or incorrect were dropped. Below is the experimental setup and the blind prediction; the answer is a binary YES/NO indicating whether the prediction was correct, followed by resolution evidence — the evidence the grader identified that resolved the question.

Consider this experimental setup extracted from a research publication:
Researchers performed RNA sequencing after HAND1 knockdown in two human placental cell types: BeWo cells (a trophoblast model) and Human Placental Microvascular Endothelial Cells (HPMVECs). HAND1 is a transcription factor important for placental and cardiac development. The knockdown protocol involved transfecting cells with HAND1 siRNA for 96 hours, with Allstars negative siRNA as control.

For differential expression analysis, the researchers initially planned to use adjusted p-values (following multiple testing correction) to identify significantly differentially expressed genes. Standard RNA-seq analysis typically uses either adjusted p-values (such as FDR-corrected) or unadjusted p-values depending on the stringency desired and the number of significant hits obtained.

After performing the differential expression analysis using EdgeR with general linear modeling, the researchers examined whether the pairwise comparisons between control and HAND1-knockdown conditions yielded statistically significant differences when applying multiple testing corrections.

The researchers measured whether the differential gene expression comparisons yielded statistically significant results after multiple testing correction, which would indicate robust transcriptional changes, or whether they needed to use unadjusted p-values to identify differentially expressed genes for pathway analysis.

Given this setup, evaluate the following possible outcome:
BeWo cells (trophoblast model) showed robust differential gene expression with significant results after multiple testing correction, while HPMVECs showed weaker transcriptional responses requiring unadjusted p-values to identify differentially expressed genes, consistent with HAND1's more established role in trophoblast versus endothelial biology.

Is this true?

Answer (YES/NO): NO